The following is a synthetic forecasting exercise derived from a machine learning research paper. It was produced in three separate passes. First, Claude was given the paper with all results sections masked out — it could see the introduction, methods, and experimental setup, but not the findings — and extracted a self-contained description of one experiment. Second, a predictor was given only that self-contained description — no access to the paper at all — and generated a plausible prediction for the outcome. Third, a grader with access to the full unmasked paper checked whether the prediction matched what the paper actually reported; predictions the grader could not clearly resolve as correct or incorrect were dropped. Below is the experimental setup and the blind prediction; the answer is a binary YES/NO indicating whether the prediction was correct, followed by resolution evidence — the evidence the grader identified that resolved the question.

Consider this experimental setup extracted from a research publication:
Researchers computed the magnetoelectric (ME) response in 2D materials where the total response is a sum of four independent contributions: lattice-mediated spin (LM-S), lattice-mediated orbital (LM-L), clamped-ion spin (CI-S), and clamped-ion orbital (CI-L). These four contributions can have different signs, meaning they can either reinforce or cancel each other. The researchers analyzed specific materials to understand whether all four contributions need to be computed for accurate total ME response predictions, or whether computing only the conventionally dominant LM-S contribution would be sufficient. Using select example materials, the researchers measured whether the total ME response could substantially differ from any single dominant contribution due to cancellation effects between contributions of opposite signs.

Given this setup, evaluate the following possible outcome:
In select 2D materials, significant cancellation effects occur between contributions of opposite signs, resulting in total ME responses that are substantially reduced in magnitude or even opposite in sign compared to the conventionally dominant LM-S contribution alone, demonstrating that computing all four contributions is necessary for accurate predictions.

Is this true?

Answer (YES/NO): YES